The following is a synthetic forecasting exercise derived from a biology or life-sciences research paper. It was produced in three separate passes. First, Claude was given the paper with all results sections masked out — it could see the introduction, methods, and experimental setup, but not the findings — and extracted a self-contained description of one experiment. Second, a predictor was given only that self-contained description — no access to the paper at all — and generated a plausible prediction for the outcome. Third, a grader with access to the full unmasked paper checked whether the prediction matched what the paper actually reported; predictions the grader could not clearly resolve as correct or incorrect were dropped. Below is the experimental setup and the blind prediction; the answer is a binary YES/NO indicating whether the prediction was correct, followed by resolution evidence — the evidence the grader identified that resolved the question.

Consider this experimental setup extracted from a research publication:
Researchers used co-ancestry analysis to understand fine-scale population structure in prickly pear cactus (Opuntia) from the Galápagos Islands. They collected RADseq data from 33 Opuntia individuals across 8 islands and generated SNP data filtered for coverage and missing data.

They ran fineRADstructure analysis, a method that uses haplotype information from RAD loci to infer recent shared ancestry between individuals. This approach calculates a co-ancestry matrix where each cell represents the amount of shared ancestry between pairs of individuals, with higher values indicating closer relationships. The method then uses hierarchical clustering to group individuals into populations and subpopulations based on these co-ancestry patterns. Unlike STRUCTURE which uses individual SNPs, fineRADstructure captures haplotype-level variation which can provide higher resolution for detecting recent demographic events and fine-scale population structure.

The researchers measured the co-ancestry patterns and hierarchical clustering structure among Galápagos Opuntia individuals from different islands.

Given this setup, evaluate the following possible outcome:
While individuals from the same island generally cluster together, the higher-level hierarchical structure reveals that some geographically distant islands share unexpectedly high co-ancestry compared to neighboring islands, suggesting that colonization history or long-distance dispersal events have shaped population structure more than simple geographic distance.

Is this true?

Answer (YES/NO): NO